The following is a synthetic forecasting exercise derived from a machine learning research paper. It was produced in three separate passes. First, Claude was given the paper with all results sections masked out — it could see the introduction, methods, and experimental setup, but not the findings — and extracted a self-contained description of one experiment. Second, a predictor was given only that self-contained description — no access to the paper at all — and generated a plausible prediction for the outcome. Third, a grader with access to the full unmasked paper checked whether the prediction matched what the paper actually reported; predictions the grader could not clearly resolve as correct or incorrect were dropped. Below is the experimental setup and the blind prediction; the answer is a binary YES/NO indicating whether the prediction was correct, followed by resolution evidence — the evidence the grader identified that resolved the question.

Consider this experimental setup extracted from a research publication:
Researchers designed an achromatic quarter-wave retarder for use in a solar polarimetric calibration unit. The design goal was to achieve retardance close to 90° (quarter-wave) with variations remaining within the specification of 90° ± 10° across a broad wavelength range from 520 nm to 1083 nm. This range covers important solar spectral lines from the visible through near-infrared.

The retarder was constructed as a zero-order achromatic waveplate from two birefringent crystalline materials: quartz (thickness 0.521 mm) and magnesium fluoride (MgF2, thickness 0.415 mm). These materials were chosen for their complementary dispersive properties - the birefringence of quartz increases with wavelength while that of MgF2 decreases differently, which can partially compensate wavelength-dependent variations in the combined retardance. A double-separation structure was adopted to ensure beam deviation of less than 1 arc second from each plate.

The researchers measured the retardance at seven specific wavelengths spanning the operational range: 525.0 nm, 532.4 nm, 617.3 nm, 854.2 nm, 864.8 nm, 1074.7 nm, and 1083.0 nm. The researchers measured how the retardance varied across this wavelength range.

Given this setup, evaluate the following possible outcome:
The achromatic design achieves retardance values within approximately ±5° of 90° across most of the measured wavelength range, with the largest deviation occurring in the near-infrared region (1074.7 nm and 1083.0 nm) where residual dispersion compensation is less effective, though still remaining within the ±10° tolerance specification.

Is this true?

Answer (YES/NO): NO